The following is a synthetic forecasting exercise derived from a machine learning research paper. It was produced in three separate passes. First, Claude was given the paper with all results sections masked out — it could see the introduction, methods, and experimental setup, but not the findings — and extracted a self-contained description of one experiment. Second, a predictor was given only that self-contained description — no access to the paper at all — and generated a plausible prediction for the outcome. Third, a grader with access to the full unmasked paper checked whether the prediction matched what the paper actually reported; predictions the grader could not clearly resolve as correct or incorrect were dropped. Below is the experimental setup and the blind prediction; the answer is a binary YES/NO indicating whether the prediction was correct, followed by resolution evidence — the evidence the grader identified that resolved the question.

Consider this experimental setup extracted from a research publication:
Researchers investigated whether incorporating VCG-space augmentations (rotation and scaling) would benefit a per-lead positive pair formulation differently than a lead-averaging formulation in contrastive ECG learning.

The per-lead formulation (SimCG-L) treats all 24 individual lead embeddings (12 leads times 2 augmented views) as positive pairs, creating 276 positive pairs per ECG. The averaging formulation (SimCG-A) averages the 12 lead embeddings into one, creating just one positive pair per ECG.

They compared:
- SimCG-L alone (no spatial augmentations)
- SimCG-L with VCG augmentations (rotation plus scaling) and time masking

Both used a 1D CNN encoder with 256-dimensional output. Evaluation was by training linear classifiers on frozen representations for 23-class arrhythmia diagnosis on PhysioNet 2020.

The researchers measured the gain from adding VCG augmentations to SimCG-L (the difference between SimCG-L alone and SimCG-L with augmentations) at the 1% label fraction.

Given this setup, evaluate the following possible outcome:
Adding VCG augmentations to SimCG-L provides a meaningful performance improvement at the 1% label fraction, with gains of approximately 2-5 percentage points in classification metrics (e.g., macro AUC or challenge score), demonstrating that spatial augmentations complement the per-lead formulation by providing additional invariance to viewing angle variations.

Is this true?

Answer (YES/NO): YES